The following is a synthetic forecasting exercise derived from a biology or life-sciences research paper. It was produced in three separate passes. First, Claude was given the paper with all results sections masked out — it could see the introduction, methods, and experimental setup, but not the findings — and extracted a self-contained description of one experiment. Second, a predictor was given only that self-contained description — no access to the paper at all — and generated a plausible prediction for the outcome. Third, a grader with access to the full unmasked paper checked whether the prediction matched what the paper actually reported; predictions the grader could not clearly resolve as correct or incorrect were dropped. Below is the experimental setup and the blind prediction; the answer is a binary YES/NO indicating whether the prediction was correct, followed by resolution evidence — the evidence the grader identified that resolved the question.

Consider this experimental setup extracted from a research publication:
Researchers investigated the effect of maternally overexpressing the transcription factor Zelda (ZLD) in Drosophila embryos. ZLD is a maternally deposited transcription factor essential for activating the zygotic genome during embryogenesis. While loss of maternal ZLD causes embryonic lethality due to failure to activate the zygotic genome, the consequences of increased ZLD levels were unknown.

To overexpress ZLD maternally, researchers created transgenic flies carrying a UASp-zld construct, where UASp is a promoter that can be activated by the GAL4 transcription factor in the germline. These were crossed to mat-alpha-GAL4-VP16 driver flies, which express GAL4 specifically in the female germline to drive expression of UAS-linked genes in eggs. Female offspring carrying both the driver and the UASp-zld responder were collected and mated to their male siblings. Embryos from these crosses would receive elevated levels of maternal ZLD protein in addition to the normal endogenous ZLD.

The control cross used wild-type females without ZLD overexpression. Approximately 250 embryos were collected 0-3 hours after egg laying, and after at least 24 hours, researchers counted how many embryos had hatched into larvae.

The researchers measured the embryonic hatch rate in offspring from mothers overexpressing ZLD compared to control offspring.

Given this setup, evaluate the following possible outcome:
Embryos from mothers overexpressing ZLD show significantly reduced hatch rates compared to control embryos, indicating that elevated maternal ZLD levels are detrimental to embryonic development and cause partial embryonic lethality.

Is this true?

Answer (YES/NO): YES